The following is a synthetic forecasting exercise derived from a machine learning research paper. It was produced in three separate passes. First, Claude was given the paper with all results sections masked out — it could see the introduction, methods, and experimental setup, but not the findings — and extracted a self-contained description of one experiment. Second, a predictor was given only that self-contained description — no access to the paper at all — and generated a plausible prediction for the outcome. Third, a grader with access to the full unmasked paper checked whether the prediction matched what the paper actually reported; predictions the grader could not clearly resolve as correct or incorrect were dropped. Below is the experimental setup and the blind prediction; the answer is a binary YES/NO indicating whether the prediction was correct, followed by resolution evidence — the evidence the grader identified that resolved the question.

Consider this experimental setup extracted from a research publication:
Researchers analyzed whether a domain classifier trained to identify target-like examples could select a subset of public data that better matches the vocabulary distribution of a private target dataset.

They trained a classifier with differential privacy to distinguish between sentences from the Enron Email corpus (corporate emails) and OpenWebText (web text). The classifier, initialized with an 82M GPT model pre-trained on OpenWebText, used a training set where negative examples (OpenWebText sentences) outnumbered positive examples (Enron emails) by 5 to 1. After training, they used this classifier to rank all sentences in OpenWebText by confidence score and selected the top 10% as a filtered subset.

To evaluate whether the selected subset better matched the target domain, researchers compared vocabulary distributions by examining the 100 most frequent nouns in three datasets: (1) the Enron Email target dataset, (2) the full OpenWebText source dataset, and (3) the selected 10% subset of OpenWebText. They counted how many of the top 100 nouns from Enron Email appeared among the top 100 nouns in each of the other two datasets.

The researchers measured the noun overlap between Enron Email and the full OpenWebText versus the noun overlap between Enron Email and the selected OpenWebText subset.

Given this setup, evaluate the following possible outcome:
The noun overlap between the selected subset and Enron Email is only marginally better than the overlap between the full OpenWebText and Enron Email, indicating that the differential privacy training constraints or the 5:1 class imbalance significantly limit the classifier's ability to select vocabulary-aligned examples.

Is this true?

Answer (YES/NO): NO